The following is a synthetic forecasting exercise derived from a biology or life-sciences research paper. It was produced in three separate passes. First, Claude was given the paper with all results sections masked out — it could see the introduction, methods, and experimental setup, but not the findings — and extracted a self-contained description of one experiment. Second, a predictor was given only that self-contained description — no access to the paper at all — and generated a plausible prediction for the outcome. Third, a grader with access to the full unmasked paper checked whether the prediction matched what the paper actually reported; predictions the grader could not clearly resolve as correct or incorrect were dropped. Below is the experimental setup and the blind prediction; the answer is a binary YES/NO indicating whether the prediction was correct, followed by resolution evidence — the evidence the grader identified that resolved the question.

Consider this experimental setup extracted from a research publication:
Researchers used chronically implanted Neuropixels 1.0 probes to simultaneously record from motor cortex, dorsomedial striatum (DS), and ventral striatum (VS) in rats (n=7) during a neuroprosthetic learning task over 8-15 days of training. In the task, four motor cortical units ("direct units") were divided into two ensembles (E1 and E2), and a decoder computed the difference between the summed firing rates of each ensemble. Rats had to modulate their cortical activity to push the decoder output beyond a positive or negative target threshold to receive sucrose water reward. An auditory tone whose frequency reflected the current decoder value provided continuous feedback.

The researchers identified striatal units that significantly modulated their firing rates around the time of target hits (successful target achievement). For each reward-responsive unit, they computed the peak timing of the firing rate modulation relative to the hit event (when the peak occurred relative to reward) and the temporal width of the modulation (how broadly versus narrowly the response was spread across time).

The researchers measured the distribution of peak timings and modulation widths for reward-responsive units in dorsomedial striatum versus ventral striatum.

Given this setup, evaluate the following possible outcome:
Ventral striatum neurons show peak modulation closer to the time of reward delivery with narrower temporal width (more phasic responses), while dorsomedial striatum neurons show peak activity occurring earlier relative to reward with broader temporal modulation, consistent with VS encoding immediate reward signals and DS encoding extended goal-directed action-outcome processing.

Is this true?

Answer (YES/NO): NO